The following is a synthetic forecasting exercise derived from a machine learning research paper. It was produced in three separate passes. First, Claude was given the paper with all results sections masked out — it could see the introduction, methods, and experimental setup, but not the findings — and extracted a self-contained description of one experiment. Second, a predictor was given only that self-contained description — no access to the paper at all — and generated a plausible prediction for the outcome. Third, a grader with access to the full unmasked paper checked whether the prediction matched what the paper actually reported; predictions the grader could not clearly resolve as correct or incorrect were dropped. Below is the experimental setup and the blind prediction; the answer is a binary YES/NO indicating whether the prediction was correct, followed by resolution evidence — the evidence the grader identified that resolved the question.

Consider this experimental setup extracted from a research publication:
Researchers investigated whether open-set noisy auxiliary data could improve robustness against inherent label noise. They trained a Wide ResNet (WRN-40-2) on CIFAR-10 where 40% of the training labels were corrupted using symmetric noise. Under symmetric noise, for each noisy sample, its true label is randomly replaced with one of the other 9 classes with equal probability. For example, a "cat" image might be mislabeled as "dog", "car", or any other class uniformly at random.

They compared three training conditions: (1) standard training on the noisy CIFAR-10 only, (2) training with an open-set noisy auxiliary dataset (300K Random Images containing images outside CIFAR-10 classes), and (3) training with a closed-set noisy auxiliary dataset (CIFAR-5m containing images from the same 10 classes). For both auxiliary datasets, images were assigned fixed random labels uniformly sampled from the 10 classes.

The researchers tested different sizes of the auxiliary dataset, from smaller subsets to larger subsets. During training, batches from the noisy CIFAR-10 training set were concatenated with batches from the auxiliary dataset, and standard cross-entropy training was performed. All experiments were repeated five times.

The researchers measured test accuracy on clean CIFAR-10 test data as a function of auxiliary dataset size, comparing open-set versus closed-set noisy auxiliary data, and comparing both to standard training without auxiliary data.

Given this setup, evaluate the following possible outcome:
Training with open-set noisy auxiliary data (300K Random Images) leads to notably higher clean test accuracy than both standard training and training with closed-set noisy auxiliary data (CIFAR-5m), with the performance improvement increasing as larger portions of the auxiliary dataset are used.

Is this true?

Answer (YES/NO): YES